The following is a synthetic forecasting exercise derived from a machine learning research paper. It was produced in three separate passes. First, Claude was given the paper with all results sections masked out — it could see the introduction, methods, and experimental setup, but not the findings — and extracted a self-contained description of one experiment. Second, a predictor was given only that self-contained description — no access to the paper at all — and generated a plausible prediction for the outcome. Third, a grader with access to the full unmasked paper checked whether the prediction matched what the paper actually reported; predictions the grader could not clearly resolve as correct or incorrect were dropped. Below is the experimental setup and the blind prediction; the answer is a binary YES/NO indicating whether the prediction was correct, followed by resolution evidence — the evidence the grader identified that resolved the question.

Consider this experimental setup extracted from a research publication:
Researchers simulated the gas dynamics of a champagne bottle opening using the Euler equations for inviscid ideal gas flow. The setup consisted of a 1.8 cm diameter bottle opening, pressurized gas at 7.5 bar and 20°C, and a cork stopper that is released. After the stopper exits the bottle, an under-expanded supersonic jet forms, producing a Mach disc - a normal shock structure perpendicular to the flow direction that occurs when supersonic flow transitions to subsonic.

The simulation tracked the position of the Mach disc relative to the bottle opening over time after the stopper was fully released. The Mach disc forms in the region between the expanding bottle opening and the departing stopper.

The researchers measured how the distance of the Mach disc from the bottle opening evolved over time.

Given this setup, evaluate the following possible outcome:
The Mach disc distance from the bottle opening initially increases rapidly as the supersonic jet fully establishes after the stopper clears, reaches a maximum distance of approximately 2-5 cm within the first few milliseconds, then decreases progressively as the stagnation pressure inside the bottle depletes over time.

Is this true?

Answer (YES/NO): NO